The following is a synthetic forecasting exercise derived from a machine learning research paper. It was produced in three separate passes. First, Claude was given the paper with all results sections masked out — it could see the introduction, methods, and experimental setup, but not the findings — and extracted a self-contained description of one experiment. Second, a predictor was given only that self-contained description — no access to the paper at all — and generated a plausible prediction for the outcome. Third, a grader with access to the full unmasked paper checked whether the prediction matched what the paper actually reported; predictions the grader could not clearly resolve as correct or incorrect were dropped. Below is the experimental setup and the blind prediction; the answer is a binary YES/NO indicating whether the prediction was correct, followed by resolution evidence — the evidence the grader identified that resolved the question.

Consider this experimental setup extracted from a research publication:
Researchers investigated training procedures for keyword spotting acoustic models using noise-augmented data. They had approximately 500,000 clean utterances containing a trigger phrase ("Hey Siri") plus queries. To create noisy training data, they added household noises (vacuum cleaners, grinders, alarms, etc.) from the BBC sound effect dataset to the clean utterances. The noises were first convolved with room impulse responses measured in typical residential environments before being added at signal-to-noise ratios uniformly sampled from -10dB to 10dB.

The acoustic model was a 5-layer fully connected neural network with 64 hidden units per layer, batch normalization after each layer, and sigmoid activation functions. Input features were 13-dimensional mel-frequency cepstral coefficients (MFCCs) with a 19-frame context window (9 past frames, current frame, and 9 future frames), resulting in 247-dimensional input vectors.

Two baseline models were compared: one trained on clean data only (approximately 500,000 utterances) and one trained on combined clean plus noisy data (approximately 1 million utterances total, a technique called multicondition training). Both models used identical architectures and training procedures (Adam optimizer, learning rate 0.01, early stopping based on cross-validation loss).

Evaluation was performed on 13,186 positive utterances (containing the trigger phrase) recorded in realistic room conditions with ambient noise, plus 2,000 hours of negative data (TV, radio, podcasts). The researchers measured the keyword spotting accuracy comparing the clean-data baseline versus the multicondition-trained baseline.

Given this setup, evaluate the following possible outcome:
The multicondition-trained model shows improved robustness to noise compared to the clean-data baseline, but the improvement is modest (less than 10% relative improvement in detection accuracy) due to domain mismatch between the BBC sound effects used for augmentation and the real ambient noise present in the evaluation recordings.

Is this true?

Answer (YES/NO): NO